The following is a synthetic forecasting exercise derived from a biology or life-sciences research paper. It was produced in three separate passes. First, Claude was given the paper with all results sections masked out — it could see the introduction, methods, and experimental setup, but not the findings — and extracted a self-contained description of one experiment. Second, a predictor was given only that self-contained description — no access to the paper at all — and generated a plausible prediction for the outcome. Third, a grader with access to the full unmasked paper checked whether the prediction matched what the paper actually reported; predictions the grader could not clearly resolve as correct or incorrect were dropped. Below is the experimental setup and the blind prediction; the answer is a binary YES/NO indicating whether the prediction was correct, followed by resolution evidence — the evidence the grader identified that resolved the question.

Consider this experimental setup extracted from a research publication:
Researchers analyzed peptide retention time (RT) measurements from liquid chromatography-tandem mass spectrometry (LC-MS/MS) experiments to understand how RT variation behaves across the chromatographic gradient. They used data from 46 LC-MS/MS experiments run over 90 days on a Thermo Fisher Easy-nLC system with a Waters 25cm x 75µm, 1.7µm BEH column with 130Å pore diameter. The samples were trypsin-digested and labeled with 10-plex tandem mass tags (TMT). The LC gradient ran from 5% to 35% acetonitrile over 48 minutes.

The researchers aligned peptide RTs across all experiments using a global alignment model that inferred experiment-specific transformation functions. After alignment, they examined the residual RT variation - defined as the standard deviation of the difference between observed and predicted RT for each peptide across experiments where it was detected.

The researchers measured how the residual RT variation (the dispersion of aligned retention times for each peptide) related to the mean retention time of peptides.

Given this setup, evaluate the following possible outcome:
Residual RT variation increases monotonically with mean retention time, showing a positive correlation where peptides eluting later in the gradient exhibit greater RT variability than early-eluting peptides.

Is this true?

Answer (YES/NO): YES